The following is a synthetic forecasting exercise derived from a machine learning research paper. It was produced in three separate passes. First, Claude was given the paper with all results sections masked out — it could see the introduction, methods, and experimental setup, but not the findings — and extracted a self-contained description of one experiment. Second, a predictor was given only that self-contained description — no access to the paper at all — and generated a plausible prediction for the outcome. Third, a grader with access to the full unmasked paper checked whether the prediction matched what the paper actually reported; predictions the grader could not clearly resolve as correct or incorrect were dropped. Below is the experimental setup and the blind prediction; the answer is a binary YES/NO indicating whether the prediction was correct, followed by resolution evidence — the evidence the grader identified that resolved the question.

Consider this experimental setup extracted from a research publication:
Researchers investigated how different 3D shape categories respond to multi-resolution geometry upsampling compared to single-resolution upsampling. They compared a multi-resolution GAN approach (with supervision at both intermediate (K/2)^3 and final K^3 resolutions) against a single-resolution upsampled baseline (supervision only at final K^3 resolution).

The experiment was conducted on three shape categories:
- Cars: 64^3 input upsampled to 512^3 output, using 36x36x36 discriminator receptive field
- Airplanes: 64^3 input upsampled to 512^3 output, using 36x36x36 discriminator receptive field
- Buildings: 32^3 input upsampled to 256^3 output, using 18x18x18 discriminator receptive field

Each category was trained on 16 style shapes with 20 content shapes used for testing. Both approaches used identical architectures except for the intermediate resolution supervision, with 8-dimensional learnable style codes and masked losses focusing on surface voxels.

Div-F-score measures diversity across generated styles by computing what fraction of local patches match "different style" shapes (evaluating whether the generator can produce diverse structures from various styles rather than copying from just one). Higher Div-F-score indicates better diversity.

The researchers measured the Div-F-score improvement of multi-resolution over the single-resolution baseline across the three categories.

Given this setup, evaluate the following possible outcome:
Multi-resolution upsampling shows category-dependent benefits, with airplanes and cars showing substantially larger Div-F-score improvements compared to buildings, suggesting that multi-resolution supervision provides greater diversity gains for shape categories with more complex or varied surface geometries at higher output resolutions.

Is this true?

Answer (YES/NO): NO